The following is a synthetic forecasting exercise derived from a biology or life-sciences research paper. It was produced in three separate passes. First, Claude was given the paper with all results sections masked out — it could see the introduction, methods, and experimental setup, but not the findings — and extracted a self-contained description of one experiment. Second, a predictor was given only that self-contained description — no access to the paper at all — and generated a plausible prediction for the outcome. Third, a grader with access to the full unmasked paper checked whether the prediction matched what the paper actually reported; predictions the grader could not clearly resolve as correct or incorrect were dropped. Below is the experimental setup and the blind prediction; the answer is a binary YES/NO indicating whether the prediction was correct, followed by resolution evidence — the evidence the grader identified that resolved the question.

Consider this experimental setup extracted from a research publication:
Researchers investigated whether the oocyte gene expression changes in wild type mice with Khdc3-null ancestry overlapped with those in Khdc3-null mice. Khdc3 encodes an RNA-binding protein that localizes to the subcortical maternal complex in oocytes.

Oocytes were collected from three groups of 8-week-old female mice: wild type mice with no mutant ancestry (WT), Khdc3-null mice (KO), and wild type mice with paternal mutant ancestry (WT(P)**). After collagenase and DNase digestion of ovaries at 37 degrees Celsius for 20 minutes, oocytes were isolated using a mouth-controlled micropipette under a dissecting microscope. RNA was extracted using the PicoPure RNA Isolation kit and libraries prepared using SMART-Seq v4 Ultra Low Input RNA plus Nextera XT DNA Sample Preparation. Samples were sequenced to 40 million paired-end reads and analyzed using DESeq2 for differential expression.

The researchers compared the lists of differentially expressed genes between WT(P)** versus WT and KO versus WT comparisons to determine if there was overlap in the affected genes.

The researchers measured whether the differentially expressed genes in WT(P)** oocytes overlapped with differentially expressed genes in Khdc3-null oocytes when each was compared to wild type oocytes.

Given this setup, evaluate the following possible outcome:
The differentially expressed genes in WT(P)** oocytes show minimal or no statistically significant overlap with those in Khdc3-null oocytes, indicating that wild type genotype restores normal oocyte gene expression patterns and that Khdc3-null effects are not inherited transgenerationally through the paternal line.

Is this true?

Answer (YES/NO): NO